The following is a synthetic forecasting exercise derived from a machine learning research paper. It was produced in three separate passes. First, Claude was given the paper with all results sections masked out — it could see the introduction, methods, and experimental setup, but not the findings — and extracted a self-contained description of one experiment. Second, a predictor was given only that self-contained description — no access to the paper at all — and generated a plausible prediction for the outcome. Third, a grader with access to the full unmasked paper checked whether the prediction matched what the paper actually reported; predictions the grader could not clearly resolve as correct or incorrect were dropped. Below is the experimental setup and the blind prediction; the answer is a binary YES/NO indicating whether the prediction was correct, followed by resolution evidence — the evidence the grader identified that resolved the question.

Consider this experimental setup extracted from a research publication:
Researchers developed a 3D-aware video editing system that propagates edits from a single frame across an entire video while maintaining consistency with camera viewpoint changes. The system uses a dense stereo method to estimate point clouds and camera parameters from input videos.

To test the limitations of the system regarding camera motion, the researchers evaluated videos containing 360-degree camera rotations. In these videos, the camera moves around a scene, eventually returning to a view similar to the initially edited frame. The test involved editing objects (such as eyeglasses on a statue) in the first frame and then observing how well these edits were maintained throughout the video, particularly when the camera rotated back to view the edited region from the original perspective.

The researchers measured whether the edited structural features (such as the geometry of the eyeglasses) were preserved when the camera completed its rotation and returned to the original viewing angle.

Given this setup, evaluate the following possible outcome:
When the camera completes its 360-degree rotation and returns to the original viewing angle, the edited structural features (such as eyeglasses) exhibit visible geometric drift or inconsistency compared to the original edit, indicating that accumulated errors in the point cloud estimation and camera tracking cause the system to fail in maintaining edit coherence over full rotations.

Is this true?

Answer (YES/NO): NO